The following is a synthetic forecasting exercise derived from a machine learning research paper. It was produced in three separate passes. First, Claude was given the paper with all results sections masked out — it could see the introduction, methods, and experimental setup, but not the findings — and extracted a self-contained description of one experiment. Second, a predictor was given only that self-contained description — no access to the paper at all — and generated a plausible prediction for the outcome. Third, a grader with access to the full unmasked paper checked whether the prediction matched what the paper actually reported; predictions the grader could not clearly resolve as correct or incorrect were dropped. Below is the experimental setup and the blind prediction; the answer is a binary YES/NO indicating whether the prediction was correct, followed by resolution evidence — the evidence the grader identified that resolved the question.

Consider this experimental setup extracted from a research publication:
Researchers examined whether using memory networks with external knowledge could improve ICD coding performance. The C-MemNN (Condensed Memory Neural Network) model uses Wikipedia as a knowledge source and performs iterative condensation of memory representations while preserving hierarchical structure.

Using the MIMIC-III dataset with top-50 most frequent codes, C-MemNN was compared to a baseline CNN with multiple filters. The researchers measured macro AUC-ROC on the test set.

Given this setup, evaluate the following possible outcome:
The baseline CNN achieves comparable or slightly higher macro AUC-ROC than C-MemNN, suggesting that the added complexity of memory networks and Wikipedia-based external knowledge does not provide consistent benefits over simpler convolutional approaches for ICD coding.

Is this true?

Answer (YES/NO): NO